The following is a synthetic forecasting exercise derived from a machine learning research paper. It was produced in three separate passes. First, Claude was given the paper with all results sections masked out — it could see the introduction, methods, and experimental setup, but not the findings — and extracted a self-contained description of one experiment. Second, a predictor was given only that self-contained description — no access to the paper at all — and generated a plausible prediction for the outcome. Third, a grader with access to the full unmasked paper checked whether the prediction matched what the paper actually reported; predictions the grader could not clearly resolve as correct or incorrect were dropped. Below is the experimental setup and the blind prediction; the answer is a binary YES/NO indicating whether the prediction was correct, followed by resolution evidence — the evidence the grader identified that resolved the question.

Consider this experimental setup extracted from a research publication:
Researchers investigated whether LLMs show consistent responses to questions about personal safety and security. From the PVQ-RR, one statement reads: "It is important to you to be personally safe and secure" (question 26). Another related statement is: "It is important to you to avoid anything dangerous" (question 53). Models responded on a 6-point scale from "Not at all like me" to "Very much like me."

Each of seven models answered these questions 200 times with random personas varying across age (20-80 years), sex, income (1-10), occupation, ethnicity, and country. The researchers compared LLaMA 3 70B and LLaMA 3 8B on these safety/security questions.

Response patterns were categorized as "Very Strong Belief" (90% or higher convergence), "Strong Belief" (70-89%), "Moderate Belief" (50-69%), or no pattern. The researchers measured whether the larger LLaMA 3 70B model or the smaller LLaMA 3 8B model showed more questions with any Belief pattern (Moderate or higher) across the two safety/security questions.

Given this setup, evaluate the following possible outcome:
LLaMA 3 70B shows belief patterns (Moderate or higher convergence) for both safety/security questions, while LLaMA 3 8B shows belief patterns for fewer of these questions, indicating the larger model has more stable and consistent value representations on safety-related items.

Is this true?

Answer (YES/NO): YES